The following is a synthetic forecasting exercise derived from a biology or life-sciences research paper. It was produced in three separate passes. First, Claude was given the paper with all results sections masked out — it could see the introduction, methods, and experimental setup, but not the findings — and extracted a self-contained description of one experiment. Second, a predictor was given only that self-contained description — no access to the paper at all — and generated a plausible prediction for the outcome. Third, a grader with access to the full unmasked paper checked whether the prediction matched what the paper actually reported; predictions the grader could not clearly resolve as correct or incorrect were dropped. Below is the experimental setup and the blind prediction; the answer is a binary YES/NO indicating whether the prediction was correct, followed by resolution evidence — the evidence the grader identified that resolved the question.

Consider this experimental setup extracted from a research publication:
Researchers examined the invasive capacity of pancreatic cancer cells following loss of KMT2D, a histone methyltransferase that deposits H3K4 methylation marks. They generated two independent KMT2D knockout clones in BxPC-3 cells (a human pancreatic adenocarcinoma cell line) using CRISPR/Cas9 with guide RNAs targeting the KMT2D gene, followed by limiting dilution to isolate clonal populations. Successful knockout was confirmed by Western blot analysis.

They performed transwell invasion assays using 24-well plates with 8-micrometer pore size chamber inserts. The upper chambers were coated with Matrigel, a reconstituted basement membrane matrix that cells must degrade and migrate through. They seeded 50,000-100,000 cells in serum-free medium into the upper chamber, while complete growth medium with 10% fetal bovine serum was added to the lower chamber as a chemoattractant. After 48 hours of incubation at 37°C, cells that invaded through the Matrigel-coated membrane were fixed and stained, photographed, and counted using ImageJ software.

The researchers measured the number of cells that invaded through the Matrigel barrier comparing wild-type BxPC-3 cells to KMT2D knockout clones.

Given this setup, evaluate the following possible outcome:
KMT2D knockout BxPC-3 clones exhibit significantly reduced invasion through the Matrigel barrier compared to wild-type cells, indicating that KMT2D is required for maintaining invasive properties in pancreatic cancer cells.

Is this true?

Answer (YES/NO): NO